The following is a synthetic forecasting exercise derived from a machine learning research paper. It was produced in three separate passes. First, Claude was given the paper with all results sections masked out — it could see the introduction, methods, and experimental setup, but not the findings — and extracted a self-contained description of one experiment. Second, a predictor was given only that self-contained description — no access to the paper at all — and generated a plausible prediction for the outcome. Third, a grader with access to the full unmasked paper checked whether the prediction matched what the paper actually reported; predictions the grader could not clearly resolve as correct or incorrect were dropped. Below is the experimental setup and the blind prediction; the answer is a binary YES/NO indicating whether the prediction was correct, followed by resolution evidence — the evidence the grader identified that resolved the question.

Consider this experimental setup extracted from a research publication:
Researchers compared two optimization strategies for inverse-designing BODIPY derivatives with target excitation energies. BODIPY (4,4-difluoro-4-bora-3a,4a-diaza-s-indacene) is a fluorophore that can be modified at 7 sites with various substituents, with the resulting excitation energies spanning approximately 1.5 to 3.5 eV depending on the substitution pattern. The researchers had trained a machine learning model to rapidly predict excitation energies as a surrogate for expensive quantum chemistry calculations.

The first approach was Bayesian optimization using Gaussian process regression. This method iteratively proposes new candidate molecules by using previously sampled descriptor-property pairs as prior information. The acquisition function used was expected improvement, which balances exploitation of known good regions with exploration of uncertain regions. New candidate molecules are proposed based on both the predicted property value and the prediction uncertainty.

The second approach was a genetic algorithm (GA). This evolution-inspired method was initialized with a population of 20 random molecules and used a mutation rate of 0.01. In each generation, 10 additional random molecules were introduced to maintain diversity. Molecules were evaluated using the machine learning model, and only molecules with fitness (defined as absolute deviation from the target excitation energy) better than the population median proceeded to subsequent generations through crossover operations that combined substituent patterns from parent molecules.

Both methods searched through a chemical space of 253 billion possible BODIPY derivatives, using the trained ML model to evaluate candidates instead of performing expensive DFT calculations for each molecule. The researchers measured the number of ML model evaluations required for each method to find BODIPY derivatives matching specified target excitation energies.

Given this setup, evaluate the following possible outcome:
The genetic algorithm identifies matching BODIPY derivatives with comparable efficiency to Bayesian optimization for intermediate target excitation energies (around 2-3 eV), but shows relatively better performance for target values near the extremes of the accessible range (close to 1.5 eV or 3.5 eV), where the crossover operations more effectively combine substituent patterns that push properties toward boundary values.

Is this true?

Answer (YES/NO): NO